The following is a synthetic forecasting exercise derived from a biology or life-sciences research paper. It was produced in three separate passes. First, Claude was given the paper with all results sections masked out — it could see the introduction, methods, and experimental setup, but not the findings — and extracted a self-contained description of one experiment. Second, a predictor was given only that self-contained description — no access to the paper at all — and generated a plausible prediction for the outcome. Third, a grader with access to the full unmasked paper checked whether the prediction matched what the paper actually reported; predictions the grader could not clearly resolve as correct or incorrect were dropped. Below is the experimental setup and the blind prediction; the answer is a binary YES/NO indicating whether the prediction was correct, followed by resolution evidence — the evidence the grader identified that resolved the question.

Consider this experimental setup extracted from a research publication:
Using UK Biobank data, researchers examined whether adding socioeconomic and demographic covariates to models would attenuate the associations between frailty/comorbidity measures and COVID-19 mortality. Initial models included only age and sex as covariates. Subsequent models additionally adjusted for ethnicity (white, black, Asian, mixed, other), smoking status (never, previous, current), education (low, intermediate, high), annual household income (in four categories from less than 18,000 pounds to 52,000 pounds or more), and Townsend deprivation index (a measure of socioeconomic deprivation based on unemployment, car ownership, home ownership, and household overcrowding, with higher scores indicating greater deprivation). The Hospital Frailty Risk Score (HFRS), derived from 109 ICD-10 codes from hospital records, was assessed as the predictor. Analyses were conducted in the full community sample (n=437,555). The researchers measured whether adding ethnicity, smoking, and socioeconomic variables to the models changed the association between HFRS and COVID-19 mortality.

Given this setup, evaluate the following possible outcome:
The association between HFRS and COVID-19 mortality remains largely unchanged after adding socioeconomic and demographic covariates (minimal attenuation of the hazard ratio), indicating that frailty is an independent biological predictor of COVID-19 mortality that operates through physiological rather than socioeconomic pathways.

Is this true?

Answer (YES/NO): YES